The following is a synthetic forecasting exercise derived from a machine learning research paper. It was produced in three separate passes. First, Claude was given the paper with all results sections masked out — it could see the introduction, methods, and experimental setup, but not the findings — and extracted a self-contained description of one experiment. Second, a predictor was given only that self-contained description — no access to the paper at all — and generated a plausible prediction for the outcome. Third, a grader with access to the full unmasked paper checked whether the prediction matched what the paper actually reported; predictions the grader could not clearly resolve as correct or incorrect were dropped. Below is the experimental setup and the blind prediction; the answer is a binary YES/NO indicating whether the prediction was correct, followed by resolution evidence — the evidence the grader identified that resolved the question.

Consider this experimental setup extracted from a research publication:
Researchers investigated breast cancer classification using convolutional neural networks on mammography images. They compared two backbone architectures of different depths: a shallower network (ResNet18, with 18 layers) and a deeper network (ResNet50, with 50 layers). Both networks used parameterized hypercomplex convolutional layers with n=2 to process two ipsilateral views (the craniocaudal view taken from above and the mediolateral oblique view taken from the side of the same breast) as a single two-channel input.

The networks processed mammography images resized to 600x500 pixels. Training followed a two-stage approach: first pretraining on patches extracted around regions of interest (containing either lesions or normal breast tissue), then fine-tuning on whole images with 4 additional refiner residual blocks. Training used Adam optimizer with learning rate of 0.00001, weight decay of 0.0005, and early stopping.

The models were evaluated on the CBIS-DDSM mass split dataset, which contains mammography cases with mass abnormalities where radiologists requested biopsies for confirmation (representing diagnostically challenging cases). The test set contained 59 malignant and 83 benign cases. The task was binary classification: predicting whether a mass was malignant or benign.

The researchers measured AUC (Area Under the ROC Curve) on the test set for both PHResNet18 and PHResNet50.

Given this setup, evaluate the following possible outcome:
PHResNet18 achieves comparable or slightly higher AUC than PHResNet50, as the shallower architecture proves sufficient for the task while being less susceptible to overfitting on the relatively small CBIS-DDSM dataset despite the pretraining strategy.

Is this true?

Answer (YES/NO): YES